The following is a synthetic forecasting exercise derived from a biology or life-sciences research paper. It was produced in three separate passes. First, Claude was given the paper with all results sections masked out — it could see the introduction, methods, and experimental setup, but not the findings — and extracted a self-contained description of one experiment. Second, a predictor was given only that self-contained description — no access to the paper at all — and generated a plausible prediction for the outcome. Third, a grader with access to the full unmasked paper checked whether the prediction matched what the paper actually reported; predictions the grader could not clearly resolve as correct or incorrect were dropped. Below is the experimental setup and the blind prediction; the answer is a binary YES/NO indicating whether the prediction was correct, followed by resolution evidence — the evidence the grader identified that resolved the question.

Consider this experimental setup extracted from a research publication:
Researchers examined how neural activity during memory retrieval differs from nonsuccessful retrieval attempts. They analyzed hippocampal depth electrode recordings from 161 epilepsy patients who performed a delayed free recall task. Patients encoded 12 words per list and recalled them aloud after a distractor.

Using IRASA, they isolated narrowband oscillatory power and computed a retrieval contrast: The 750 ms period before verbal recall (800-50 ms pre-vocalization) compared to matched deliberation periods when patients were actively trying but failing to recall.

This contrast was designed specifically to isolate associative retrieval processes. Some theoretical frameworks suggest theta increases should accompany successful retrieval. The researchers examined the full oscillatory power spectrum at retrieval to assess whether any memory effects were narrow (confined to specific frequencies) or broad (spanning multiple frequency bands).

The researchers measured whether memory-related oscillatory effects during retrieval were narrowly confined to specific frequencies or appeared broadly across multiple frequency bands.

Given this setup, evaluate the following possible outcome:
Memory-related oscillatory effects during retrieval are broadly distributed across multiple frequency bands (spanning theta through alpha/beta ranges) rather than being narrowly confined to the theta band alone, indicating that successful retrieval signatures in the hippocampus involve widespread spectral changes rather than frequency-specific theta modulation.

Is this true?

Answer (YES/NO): NO